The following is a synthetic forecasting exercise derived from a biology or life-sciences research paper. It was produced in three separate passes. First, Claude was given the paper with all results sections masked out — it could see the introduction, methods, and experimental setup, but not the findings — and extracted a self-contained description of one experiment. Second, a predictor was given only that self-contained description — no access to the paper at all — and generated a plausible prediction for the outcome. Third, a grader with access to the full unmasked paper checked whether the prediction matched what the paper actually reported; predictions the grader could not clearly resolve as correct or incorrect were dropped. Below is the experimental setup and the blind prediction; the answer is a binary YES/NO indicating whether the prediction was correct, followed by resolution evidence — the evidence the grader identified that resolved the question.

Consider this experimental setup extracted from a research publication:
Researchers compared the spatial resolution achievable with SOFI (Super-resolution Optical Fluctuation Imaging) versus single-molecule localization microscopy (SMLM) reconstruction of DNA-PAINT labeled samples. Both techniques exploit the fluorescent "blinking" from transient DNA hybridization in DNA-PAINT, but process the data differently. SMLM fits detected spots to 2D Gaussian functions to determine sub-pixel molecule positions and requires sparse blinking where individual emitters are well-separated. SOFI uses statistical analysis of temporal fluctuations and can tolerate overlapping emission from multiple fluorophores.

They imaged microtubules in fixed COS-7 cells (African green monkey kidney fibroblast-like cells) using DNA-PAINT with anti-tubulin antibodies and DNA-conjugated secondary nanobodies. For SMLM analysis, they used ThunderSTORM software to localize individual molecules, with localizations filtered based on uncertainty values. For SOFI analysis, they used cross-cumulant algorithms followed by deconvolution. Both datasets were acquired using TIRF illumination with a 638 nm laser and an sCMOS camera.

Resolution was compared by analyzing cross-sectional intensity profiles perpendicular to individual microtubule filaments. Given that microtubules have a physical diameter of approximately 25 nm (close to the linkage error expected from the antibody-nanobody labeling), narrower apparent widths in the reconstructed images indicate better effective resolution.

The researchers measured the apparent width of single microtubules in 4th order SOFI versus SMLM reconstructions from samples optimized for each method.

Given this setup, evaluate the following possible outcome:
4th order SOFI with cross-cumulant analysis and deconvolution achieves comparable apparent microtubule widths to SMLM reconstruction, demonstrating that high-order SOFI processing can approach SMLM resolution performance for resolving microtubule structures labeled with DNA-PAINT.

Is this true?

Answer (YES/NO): NO